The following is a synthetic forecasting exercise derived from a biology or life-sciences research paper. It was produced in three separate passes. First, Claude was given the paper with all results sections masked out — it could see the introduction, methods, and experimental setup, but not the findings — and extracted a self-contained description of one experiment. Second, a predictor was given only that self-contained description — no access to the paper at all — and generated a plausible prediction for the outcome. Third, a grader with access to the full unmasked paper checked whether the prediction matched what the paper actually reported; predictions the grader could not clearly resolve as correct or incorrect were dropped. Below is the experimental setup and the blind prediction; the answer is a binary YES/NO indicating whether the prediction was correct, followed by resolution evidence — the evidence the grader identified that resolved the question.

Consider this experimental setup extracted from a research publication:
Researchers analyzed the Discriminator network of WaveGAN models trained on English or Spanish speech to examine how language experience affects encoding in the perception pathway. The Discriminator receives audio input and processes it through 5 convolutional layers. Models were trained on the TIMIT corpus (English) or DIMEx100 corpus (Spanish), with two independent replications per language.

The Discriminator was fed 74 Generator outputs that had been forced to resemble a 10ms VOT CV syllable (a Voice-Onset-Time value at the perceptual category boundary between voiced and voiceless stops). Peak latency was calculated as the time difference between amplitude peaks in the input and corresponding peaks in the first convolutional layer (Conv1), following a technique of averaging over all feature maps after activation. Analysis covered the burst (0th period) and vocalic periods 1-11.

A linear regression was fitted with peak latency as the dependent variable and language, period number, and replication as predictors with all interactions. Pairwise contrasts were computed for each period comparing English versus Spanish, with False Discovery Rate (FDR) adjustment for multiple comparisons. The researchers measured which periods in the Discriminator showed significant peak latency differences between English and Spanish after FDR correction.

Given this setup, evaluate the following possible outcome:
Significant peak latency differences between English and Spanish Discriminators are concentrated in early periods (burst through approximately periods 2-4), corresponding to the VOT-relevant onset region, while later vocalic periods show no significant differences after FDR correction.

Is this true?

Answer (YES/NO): NO